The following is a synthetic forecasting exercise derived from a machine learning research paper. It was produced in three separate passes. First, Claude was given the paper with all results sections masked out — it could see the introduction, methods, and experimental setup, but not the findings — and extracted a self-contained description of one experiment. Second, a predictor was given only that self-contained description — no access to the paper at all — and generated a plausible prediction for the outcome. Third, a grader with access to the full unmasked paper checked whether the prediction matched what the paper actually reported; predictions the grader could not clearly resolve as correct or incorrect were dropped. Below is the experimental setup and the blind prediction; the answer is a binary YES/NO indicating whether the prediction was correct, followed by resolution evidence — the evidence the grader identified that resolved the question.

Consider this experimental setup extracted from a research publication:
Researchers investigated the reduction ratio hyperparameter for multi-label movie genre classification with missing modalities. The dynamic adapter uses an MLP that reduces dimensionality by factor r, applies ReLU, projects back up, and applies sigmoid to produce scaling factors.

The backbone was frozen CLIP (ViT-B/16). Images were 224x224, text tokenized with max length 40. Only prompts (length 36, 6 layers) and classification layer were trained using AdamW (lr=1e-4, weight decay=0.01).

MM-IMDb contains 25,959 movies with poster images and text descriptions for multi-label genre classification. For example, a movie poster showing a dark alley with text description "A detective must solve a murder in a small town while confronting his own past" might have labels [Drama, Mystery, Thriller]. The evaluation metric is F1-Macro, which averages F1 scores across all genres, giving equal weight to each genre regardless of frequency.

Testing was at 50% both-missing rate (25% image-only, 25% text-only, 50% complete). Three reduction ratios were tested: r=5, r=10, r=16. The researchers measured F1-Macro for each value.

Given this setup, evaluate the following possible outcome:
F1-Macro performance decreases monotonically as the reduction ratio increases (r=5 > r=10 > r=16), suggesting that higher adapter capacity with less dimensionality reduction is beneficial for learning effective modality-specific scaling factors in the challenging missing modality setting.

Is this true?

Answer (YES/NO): NO